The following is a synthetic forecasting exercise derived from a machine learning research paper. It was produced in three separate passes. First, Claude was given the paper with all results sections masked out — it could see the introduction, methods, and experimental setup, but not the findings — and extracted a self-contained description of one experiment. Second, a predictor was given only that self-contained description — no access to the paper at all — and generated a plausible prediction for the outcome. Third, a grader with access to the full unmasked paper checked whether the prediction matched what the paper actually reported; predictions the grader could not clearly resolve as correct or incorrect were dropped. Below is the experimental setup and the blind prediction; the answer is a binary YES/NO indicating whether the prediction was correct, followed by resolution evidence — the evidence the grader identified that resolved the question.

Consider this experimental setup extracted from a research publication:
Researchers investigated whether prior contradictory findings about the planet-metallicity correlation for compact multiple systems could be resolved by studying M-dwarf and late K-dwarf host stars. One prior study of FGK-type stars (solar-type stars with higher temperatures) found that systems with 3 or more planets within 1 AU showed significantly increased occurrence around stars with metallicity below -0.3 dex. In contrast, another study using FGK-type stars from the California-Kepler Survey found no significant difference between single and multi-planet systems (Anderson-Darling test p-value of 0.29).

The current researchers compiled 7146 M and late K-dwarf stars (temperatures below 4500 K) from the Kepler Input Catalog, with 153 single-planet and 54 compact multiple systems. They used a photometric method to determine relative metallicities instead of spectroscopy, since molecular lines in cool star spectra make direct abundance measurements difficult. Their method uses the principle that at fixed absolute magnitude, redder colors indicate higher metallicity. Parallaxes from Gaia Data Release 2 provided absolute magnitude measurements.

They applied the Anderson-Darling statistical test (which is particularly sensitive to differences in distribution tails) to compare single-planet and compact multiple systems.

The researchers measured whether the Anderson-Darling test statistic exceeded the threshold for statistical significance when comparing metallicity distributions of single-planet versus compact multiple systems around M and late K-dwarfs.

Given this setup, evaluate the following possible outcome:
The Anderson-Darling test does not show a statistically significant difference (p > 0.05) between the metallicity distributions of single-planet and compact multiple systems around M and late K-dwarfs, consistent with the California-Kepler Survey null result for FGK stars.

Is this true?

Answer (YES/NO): NO